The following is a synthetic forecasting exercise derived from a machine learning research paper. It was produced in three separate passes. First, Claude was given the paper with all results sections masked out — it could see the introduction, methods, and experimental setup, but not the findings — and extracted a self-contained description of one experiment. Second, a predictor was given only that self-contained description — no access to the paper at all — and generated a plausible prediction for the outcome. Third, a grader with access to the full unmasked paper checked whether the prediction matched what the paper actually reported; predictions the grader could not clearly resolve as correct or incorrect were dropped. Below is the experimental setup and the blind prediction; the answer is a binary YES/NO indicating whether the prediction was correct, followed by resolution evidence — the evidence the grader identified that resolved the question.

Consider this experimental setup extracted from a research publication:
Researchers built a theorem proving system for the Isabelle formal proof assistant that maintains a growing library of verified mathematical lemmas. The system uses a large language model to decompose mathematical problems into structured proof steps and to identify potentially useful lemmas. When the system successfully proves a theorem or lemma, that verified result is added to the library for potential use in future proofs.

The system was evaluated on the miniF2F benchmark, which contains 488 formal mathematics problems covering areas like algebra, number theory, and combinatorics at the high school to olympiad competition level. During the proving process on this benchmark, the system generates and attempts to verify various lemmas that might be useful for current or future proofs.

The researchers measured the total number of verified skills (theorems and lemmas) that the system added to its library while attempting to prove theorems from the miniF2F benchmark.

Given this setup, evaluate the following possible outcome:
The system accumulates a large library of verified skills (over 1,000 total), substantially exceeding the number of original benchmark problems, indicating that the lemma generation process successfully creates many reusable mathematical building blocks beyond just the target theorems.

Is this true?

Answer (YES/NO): YES